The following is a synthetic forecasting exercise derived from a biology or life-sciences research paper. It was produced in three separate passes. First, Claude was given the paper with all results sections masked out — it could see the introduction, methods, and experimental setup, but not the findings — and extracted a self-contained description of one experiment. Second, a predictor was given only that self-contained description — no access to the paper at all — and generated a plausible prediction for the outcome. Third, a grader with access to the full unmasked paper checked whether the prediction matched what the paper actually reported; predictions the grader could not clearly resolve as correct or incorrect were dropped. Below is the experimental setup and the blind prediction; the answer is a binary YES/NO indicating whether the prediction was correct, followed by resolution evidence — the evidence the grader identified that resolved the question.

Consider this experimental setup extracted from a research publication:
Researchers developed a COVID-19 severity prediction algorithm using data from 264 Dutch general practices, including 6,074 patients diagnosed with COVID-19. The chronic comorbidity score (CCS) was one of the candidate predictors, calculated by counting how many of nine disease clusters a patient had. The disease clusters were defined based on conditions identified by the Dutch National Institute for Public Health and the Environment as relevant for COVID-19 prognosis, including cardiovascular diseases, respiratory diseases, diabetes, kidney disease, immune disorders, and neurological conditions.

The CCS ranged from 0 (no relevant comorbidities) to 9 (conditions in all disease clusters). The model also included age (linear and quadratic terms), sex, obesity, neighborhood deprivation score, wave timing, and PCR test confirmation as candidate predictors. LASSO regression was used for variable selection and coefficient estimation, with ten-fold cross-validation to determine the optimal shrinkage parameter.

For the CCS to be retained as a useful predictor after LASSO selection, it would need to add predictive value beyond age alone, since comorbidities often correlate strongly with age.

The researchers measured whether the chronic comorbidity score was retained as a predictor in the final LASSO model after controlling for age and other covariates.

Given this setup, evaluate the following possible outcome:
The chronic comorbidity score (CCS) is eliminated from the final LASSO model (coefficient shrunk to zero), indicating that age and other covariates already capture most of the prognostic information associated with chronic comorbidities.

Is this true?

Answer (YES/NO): NO